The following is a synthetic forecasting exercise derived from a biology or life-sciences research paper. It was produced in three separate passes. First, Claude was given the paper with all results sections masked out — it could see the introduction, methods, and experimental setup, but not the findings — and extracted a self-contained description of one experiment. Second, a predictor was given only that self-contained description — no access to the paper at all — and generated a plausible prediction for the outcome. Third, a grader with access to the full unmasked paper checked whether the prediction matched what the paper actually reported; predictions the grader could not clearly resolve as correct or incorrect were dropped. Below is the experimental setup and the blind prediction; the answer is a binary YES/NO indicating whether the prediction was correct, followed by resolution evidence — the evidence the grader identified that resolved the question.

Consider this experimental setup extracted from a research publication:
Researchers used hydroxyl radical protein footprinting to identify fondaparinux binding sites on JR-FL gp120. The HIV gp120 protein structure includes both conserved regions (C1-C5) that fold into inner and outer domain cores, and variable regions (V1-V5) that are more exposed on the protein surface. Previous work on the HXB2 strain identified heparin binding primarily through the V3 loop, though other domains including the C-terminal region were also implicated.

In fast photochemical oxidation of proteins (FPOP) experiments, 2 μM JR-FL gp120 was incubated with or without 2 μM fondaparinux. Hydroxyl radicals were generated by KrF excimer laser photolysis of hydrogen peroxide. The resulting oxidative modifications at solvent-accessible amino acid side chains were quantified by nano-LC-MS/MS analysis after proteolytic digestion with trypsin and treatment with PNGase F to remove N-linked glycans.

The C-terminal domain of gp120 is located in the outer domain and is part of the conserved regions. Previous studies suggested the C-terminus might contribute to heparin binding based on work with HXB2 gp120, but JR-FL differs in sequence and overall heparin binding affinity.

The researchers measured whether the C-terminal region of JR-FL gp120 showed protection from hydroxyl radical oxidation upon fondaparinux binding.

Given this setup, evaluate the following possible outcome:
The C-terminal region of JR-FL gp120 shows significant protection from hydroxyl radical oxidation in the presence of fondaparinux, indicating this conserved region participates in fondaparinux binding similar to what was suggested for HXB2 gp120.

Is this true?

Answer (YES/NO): NO